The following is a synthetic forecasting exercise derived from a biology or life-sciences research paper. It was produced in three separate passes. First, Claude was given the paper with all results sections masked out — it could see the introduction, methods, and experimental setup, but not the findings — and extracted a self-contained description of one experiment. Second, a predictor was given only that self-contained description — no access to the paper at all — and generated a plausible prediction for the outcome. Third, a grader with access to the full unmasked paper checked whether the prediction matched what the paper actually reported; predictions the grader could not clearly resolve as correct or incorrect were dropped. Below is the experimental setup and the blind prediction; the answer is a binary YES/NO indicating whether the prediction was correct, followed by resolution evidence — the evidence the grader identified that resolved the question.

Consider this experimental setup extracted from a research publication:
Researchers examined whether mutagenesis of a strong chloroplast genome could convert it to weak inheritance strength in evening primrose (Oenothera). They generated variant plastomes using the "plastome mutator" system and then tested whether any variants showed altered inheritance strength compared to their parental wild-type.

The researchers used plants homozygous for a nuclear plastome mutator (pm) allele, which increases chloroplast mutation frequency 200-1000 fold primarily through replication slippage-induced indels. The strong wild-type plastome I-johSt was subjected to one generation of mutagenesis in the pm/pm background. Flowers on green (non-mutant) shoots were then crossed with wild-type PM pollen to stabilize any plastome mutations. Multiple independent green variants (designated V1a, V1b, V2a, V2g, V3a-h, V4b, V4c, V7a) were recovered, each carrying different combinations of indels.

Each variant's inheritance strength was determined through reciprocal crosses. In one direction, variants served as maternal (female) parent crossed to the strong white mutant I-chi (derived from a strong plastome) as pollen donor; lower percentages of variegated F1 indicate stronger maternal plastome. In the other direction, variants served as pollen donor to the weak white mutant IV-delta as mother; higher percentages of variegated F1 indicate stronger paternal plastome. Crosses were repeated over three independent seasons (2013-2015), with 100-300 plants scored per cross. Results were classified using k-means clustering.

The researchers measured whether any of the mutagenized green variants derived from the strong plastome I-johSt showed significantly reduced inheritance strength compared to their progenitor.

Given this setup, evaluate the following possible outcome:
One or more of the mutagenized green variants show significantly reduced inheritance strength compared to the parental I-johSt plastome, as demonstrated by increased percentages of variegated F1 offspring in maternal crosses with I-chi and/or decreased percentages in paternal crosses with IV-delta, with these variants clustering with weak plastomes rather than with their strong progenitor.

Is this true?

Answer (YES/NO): YES